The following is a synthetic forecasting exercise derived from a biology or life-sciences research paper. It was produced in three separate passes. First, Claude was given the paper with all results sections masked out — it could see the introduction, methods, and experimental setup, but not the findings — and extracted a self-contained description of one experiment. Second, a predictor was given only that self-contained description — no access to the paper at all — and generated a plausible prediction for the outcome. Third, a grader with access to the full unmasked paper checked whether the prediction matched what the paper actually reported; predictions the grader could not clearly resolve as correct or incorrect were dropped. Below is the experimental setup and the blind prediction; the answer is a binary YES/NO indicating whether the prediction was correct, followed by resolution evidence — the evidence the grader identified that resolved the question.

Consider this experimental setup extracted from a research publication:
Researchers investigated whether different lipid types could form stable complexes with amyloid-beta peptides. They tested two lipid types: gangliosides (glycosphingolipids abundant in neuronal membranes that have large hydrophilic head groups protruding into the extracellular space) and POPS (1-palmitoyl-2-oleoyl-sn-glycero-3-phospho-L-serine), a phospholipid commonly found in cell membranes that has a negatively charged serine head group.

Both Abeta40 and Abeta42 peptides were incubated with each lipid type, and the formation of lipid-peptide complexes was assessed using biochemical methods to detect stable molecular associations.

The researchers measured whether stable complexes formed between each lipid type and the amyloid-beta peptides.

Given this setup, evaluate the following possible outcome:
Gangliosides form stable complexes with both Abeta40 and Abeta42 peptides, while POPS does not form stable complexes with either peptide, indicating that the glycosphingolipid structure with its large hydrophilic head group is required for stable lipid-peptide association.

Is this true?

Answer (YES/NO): YES